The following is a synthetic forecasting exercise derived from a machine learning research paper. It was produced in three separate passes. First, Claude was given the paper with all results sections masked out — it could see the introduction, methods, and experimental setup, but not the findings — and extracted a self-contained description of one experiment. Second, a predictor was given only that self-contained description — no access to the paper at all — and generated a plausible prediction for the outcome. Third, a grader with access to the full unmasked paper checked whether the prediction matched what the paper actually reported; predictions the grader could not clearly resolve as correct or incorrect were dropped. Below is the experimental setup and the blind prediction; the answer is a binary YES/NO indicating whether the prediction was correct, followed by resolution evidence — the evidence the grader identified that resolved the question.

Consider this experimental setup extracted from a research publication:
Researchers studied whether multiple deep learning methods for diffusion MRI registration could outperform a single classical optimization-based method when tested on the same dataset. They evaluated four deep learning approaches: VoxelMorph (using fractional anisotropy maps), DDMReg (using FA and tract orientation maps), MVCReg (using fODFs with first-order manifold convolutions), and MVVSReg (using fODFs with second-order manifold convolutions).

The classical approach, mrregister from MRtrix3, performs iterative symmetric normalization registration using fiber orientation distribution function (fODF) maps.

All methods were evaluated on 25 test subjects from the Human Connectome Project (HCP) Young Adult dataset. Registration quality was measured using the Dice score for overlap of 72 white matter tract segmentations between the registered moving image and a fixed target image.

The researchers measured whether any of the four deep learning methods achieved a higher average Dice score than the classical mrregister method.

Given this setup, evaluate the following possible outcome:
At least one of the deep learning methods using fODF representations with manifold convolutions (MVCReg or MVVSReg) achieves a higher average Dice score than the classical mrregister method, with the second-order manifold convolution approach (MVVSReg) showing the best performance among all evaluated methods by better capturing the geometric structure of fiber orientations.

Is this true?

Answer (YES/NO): NO